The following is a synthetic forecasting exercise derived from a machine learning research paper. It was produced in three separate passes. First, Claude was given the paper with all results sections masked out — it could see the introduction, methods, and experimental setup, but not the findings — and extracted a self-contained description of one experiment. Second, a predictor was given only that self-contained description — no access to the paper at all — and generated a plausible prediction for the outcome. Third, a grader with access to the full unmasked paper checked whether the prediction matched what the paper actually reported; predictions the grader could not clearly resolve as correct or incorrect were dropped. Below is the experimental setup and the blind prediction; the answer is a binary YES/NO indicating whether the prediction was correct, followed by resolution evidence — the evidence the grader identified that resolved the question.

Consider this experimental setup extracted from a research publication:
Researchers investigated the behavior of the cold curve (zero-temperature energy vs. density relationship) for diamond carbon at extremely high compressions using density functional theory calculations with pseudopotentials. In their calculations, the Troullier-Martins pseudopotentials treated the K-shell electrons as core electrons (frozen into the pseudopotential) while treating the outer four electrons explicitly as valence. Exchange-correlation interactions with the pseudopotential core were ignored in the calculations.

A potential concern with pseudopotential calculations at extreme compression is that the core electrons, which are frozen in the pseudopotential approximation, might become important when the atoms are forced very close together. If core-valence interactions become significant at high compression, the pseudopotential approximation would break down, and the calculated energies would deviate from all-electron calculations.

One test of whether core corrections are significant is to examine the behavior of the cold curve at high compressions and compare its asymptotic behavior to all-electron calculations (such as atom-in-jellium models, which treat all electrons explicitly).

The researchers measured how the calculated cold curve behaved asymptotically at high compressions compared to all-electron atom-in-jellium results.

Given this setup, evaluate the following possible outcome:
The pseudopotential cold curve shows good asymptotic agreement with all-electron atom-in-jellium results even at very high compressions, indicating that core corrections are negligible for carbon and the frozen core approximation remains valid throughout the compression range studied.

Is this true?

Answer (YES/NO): YES